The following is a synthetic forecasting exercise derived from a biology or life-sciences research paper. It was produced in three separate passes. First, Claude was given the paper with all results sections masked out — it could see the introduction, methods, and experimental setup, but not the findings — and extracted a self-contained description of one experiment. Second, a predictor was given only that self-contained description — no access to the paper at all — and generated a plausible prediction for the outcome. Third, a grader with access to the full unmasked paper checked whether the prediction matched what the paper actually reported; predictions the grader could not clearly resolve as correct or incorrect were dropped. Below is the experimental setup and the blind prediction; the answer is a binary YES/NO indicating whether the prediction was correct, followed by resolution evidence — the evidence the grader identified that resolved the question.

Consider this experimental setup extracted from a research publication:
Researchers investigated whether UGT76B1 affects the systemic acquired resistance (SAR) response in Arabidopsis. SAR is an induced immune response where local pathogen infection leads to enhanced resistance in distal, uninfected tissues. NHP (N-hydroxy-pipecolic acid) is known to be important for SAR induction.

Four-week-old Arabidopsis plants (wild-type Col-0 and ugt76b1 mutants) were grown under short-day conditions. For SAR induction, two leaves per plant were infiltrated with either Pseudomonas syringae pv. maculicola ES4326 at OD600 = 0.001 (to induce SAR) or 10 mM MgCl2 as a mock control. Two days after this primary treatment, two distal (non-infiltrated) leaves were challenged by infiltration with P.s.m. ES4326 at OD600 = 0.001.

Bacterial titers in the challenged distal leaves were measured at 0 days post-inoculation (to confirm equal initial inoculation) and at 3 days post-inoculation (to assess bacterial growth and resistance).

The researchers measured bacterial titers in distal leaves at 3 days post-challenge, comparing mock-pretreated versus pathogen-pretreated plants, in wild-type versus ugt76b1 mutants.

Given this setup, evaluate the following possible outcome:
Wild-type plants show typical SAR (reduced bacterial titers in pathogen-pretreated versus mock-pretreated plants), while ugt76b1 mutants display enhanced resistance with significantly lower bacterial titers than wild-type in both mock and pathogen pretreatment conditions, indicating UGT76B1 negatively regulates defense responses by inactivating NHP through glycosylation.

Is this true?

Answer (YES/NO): YES